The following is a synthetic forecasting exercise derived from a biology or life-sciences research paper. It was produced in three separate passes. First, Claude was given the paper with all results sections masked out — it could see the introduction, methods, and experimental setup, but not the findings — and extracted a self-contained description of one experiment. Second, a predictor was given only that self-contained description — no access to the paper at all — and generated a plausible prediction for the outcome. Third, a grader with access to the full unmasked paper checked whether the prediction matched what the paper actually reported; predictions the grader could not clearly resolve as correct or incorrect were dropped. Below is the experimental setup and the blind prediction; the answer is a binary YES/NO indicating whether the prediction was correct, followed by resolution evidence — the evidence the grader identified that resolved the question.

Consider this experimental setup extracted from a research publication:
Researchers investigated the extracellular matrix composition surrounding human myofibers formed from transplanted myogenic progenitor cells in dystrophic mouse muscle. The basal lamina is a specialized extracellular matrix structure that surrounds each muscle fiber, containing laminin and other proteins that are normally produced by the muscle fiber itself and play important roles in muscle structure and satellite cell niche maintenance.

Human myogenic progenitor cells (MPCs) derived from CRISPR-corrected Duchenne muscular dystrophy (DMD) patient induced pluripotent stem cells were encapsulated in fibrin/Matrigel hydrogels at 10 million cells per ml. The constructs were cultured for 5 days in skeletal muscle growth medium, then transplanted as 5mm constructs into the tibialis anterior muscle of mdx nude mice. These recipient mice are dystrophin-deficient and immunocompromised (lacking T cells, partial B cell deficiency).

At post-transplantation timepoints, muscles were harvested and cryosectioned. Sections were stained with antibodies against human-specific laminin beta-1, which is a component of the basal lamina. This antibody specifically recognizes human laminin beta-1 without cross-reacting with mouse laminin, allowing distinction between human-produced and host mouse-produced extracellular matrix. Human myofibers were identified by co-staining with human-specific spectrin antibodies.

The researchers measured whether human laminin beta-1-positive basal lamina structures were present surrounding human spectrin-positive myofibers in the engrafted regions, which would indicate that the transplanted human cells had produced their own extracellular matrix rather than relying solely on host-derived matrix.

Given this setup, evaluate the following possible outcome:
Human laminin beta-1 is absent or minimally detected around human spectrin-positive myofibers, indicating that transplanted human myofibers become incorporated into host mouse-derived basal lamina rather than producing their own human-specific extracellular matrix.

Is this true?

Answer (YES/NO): NO